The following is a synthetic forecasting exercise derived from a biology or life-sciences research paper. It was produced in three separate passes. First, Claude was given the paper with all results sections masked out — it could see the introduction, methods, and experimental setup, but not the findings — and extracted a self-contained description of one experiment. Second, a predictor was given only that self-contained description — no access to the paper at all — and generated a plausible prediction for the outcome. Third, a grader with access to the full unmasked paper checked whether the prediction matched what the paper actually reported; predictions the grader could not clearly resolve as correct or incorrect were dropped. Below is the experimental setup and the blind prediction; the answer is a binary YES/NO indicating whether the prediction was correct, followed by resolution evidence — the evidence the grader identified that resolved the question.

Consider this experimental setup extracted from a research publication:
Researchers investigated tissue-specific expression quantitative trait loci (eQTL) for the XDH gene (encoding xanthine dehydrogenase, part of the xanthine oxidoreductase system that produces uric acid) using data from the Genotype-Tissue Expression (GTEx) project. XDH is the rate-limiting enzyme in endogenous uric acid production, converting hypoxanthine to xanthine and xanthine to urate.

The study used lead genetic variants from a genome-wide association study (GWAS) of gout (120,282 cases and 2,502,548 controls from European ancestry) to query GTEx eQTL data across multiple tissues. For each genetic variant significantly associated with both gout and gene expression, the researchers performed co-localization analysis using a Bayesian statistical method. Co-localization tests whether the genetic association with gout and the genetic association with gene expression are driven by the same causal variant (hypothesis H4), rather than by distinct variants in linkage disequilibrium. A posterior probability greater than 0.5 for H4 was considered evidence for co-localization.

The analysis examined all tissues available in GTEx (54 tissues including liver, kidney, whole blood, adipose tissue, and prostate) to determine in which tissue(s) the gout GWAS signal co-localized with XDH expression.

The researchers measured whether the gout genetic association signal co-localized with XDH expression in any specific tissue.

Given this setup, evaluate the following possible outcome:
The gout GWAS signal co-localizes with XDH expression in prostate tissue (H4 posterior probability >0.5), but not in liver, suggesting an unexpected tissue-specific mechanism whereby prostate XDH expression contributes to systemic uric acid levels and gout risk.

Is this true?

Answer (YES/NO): YES